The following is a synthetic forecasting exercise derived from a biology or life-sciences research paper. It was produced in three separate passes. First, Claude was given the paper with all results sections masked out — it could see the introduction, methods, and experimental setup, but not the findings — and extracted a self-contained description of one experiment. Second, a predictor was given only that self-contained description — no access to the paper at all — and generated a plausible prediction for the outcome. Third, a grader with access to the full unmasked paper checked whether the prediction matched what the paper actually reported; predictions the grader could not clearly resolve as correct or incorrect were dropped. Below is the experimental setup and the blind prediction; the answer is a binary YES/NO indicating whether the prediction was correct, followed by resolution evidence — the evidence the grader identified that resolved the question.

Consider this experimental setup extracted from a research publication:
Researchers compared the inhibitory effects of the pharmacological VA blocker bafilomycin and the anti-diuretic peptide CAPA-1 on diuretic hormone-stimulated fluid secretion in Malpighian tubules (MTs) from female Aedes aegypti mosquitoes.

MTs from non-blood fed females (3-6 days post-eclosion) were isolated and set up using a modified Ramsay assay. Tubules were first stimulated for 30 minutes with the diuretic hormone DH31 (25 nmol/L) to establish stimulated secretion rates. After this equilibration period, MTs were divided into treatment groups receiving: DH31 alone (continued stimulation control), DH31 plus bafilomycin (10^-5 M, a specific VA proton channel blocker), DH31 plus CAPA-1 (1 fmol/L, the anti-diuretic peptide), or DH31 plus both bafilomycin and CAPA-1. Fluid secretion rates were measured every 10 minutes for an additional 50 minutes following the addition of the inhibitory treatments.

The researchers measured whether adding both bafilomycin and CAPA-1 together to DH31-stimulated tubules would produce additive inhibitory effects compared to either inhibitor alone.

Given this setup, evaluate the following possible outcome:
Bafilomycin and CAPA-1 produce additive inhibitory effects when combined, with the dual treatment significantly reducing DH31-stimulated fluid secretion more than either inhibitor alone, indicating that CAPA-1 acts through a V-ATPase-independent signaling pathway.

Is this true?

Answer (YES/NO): NO